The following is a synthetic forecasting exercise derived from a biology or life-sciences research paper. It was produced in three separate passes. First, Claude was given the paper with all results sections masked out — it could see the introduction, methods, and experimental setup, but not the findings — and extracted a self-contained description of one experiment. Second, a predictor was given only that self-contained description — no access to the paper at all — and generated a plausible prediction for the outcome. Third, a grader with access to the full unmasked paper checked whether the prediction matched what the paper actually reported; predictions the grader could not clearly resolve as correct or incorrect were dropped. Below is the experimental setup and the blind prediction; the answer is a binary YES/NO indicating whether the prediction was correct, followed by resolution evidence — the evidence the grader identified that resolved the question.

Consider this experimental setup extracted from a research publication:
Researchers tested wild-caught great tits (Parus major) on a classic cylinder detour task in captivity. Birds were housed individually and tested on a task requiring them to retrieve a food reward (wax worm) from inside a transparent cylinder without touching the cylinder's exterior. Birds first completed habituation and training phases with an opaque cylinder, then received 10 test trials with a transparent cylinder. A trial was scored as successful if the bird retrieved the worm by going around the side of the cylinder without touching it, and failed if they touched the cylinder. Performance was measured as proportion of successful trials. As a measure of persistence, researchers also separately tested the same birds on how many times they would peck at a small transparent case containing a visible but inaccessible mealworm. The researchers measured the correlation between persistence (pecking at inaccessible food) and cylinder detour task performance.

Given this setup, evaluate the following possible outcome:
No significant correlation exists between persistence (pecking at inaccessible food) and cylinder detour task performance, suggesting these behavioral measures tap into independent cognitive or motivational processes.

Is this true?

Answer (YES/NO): YES